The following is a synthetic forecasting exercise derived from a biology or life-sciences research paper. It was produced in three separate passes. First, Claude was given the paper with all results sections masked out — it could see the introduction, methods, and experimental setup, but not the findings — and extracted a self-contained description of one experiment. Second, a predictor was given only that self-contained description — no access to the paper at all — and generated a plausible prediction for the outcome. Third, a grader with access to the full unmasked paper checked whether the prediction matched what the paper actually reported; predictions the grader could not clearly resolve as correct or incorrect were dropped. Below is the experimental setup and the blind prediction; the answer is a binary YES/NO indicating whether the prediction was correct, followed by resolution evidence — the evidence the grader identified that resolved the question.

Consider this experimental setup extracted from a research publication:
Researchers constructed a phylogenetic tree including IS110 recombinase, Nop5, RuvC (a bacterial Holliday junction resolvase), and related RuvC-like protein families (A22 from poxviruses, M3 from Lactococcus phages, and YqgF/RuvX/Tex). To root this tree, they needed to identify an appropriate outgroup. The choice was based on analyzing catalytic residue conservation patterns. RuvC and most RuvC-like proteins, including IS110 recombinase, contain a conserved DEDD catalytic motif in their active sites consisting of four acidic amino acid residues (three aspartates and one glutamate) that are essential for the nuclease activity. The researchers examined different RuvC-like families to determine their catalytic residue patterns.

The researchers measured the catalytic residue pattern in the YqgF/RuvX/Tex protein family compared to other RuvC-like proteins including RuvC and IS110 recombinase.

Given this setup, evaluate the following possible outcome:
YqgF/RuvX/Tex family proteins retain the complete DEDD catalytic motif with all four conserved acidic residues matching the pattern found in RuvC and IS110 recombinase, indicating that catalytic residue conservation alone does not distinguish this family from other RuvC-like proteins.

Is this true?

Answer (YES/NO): NO